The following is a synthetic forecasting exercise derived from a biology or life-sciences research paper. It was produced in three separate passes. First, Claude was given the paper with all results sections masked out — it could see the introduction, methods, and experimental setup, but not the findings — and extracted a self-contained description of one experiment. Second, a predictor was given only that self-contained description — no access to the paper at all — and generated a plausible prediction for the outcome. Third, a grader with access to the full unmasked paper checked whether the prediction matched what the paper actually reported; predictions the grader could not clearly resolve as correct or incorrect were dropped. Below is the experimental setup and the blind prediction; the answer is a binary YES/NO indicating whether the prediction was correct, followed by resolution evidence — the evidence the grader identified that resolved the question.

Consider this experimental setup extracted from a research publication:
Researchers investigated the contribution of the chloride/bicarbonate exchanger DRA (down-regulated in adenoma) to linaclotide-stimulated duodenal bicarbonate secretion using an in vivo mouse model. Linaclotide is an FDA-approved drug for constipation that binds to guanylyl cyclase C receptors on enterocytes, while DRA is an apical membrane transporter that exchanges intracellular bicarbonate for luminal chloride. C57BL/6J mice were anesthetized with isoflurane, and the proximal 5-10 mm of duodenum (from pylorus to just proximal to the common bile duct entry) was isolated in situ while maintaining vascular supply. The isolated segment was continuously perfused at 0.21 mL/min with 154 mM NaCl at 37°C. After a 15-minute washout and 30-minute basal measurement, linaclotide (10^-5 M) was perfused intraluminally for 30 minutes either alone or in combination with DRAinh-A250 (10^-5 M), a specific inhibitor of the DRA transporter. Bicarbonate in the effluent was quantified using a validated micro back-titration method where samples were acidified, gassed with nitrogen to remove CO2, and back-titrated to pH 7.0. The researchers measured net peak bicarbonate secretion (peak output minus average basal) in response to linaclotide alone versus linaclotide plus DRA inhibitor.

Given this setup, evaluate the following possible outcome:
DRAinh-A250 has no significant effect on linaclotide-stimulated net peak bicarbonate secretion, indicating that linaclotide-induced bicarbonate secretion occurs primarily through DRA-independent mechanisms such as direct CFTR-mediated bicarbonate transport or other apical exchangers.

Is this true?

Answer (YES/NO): NO